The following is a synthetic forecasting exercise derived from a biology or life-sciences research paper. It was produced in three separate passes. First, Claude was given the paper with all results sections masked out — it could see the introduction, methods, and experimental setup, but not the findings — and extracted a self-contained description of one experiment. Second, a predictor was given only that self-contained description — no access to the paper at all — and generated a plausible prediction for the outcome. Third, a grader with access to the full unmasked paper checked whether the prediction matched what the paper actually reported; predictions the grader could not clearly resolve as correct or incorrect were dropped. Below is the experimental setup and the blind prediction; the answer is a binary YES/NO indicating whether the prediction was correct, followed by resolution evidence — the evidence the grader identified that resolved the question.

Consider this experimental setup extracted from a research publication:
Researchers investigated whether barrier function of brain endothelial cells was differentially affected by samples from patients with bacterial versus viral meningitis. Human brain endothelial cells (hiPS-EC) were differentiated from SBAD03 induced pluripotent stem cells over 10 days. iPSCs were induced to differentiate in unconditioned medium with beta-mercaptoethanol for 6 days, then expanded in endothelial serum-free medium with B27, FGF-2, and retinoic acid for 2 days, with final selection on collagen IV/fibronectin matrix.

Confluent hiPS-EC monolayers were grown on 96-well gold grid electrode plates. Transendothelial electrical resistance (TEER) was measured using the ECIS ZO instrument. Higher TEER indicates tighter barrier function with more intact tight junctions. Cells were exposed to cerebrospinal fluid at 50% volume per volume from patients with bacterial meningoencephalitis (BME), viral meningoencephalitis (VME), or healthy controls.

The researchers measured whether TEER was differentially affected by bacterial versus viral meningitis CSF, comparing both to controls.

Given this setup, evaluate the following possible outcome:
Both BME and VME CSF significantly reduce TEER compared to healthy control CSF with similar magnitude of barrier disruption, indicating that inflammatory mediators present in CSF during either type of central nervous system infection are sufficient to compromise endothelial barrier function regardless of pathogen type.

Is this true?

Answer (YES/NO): YES